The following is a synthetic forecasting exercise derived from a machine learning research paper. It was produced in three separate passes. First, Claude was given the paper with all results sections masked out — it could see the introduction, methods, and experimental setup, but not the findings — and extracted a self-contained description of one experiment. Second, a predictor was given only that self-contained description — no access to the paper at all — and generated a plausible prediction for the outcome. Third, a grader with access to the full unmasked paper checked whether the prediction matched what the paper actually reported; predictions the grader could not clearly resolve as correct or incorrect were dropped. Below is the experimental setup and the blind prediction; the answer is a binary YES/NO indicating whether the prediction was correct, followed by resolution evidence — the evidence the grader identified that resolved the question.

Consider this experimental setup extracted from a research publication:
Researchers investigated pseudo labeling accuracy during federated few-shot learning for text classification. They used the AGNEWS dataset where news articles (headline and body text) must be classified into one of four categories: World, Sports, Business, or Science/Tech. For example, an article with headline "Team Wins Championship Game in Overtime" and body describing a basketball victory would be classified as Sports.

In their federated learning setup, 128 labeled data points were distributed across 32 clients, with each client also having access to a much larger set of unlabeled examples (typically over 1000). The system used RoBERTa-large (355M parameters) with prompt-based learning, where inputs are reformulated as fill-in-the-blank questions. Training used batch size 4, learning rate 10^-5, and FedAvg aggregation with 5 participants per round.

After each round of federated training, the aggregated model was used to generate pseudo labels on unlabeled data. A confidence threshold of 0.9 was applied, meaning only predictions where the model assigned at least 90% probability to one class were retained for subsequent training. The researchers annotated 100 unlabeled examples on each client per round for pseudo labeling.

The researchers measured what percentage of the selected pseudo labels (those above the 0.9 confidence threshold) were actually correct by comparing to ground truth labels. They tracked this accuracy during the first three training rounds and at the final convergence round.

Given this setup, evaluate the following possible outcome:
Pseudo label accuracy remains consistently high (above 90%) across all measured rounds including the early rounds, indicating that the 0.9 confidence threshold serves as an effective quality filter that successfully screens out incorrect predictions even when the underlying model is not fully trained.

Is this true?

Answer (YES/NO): YES